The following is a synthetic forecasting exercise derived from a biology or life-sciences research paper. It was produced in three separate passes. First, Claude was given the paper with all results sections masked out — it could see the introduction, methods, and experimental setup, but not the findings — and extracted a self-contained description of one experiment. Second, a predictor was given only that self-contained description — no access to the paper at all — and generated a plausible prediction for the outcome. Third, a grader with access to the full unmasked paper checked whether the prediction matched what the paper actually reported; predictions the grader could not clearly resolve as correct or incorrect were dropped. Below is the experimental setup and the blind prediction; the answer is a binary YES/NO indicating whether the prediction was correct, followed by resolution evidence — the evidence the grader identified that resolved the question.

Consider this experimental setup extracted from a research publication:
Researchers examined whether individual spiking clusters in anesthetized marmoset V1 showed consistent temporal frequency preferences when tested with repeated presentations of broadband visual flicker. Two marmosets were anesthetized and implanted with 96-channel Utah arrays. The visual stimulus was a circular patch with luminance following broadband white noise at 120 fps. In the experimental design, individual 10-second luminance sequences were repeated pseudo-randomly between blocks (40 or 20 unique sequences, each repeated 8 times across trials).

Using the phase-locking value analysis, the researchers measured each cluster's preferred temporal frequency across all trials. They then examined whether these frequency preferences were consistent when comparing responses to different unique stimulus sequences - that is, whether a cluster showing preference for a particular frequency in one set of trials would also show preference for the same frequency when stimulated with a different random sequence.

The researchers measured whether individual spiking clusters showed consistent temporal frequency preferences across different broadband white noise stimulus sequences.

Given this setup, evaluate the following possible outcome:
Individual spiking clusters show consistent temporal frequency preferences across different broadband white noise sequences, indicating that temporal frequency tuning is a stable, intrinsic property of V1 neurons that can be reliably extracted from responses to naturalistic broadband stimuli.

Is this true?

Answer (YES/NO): YES